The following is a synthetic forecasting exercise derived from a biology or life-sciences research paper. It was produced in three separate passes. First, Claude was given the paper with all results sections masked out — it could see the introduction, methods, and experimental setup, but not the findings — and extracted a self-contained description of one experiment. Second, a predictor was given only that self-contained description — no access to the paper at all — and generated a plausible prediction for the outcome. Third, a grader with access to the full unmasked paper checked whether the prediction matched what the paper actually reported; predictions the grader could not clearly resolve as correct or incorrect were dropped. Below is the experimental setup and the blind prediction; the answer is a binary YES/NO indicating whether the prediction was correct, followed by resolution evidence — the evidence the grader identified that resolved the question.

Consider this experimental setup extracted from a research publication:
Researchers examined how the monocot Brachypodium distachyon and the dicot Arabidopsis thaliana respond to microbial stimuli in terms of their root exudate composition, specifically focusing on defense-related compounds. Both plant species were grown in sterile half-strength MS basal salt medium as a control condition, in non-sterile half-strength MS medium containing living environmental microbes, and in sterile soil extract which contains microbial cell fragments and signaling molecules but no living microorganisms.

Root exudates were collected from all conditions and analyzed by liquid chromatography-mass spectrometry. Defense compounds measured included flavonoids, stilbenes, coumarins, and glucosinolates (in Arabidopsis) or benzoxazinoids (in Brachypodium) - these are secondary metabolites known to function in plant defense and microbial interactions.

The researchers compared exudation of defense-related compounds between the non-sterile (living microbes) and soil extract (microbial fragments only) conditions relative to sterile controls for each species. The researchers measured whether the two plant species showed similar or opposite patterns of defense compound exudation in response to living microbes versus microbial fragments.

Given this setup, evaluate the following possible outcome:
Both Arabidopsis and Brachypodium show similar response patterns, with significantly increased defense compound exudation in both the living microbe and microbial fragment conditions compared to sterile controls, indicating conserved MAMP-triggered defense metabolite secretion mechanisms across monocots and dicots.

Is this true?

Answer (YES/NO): NO